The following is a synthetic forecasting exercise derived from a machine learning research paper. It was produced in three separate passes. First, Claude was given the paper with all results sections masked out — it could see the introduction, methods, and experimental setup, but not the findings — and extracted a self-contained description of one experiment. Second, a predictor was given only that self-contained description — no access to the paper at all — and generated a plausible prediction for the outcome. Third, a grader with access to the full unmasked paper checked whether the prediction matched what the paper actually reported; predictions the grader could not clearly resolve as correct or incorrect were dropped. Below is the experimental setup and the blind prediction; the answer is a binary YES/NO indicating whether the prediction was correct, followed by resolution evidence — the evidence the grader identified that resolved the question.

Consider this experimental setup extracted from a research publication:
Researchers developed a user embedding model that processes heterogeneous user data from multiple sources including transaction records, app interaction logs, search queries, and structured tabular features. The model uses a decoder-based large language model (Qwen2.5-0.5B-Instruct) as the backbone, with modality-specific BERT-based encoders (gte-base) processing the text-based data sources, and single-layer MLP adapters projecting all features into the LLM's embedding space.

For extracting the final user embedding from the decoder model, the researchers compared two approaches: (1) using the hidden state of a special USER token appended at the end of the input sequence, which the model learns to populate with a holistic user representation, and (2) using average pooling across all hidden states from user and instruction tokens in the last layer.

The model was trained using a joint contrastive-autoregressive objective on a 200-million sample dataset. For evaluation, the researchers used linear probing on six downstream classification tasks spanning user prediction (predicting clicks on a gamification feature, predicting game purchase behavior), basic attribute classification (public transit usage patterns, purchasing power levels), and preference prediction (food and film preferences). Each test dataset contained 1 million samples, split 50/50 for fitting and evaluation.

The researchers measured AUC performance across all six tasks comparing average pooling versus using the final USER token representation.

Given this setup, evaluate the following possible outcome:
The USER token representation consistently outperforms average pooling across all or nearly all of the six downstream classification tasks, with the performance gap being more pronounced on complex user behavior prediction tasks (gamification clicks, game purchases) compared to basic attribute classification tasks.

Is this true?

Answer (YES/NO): NO